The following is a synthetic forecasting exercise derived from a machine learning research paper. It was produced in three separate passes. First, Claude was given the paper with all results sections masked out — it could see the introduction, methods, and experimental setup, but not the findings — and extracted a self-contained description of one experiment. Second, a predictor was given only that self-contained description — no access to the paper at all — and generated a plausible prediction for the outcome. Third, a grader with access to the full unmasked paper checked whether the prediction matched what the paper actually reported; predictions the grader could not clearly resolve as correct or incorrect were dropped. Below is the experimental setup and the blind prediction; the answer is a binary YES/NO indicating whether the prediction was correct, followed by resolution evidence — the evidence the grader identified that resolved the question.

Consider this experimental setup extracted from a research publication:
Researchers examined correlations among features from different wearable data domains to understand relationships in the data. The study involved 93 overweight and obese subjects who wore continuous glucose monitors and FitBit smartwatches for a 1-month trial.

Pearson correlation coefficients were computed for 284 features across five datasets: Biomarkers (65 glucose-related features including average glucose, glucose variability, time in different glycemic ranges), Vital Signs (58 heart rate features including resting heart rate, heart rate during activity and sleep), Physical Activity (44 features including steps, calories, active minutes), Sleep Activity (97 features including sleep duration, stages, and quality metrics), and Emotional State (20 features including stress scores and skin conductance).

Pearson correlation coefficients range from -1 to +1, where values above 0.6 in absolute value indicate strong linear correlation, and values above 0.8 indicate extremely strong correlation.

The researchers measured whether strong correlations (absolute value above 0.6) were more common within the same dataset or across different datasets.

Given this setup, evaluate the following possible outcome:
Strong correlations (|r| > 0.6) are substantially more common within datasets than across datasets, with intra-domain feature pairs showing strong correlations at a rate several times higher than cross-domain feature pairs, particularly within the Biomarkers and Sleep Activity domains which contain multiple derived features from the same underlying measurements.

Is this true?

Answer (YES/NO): NO